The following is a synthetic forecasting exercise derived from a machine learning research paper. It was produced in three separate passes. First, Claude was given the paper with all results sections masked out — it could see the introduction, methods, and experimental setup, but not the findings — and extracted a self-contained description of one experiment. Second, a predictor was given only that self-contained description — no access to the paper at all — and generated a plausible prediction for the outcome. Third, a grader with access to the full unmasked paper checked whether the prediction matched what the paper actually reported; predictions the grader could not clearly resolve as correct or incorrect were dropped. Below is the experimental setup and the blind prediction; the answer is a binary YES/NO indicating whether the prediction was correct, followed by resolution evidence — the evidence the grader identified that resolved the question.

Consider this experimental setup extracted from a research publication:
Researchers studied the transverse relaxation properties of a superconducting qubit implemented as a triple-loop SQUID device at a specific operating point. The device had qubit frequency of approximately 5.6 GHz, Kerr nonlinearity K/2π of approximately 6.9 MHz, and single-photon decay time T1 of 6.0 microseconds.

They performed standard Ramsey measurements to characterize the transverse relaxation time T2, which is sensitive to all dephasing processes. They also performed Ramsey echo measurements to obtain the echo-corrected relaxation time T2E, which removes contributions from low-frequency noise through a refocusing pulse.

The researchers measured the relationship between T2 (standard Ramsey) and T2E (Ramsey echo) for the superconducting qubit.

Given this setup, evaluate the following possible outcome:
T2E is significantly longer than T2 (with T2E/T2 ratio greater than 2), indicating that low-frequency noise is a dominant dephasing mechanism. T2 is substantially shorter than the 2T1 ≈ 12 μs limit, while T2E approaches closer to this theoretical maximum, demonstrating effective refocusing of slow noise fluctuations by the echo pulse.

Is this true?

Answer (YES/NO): NO